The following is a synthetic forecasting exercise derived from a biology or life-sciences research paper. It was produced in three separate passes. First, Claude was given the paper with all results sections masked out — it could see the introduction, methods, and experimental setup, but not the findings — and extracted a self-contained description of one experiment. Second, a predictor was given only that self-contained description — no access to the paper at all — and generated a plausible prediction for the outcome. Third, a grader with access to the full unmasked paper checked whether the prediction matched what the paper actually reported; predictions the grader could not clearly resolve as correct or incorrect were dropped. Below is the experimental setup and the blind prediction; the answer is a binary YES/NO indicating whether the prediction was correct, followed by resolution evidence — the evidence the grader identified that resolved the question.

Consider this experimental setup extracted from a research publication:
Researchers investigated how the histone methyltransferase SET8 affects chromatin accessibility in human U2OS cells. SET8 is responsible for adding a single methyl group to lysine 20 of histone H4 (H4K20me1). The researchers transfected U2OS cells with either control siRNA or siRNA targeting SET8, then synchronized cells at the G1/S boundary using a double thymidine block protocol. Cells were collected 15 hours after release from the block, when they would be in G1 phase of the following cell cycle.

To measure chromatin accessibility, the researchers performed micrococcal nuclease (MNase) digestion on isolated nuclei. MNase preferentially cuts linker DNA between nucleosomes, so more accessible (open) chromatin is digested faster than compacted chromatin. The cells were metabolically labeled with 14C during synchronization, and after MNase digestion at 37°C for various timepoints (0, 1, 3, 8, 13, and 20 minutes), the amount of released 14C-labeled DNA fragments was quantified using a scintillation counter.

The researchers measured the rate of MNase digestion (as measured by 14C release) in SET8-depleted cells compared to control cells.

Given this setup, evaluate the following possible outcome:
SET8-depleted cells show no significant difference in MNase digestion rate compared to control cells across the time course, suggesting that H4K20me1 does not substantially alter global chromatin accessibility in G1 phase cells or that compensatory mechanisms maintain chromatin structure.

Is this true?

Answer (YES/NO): NO